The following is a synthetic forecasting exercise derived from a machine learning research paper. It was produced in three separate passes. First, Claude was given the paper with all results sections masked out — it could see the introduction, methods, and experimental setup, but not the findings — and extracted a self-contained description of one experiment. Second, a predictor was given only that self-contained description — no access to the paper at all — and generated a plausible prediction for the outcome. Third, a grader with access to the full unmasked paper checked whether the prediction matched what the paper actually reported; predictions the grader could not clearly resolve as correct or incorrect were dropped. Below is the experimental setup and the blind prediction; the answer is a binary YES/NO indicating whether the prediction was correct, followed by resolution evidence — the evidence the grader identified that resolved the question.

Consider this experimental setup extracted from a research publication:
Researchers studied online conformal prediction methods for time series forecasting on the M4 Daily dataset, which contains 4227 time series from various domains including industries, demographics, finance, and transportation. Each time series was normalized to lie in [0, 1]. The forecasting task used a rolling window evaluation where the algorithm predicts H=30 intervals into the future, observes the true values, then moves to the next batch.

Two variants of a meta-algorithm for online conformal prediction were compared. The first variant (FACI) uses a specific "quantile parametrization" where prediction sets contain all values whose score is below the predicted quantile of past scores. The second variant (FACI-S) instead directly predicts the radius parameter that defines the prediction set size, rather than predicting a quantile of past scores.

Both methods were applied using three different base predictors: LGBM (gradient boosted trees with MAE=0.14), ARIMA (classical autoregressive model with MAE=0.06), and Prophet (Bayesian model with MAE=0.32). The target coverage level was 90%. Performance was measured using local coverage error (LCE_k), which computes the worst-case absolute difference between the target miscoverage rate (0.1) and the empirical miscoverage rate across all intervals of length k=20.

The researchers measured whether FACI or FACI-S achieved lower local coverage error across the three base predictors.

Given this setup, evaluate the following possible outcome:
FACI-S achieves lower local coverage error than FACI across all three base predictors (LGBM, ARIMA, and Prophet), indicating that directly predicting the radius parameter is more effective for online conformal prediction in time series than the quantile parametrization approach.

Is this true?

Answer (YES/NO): YES